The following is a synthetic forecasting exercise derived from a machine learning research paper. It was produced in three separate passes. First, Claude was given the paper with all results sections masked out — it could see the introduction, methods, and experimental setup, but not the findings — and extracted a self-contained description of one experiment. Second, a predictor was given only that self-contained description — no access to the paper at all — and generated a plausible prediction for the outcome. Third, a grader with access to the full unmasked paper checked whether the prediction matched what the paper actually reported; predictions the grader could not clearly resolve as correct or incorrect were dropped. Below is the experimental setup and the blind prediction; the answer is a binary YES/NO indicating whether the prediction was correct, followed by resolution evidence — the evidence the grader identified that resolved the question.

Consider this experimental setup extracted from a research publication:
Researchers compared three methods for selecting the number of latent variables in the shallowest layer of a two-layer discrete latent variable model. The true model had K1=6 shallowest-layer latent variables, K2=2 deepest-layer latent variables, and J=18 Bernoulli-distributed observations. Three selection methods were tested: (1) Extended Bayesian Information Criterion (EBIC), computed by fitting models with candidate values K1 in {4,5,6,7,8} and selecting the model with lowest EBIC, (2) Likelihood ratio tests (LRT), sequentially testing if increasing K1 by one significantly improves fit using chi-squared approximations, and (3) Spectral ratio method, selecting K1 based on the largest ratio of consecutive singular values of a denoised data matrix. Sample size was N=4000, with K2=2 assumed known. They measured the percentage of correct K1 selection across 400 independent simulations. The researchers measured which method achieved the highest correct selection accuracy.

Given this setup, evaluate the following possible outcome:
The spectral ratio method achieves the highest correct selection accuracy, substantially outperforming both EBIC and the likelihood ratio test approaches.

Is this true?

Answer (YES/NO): YES